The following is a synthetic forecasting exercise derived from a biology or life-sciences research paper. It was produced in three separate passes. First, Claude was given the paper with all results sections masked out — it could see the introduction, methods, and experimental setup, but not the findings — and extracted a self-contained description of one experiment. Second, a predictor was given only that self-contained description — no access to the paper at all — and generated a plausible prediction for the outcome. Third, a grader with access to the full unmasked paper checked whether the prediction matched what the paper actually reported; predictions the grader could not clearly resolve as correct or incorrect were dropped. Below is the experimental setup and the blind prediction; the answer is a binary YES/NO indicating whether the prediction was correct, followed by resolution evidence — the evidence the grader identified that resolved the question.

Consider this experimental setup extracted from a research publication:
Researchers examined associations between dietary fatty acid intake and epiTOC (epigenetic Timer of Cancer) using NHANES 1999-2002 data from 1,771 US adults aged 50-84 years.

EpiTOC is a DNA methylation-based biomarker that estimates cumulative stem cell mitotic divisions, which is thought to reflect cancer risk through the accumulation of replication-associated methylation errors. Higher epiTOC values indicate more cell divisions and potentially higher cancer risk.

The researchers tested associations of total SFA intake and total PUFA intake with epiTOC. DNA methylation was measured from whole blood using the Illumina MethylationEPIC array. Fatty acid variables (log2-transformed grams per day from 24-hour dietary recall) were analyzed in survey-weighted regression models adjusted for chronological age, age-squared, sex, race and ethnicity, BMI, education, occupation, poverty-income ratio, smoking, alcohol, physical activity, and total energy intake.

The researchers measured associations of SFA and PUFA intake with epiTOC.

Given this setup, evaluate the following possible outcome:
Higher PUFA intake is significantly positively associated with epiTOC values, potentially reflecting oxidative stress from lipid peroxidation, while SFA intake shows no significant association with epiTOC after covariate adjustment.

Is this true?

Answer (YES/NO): NO